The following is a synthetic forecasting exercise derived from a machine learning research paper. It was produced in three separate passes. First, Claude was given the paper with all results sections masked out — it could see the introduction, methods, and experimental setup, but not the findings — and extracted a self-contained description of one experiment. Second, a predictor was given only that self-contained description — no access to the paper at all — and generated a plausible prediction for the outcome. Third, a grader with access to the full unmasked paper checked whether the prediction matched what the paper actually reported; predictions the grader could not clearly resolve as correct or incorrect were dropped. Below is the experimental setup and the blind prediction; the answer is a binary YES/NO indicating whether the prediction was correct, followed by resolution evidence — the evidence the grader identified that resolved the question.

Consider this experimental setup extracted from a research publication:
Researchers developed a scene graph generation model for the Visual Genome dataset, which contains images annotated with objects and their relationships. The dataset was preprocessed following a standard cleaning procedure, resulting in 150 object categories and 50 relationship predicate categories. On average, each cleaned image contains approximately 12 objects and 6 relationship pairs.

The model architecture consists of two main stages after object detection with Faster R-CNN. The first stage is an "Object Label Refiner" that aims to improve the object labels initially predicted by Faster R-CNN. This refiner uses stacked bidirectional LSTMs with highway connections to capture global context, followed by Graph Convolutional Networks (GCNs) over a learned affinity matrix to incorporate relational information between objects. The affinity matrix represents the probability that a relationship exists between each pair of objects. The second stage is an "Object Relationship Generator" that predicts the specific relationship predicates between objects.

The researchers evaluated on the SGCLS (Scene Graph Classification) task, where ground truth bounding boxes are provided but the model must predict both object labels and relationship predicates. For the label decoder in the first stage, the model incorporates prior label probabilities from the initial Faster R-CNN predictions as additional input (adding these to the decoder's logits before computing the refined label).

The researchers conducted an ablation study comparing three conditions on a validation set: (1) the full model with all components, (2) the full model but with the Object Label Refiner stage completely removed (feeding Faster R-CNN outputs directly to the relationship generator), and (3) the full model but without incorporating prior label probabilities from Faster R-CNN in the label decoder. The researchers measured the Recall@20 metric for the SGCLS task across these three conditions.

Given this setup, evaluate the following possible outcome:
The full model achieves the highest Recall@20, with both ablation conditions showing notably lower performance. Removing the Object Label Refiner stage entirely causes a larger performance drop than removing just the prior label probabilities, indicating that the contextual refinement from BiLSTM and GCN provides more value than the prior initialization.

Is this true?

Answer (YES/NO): YES